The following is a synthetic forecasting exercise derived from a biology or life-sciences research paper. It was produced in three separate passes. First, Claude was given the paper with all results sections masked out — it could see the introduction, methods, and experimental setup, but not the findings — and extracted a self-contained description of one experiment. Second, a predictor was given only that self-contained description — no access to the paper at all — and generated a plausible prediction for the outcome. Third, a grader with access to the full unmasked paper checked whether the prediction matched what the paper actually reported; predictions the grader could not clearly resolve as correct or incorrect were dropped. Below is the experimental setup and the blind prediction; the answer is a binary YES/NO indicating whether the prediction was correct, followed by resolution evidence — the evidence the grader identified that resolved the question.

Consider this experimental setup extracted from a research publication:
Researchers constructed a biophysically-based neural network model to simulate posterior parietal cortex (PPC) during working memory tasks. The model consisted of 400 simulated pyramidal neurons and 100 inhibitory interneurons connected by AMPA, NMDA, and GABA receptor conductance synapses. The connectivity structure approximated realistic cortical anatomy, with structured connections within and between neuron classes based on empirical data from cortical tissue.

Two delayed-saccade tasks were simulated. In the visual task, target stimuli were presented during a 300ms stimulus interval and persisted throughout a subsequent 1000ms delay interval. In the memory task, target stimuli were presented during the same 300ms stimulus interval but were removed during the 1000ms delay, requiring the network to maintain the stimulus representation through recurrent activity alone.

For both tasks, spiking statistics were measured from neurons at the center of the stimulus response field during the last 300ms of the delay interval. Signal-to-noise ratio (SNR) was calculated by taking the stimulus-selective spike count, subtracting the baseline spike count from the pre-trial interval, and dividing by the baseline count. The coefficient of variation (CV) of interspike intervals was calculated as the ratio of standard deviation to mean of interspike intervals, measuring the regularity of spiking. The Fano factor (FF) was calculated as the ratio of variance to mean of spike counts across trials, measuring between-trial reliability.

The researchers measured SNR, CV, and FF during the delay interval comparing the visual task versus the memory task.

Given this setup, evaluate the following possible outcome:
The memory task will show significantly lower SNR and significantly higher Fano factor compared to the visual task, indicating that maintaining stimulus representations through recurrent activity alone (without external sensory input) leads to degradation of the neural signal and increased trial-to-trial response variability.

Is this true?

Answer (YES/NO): YES